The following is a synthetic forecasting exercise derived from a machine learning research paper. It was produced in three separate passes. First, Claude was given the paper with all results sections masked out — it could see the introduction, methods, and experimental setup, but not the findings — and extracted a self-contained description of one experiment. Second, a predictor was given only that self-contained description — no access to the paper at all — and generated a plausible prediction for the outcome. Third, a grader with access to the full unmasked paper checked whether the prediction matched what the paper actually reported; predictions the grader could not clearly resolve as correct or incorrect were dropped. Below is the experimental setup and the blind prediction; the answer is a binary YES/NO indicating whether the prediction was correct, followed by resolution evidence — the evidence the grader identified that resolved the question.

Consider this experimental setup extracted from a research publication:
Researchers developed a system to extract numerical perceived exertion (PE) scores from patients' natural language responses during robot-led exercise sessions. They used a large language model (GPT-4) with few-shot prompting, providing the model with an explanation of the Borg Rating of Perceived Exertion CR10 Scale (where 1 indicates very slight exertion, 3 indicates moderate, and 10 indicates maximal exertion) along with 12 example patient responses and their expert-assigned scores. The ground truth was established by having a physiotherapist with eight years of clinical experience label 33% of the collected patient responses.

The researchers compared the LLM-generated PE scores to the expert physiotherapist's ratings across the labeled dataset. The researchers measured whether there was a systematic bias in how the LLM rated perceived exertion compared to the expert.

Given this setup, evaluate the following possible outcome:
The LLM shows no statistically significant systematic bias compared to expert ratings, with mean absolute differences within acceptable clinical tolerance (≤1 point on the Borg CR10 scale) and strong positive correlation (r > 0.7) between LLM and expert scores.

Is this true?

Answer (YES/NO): NO